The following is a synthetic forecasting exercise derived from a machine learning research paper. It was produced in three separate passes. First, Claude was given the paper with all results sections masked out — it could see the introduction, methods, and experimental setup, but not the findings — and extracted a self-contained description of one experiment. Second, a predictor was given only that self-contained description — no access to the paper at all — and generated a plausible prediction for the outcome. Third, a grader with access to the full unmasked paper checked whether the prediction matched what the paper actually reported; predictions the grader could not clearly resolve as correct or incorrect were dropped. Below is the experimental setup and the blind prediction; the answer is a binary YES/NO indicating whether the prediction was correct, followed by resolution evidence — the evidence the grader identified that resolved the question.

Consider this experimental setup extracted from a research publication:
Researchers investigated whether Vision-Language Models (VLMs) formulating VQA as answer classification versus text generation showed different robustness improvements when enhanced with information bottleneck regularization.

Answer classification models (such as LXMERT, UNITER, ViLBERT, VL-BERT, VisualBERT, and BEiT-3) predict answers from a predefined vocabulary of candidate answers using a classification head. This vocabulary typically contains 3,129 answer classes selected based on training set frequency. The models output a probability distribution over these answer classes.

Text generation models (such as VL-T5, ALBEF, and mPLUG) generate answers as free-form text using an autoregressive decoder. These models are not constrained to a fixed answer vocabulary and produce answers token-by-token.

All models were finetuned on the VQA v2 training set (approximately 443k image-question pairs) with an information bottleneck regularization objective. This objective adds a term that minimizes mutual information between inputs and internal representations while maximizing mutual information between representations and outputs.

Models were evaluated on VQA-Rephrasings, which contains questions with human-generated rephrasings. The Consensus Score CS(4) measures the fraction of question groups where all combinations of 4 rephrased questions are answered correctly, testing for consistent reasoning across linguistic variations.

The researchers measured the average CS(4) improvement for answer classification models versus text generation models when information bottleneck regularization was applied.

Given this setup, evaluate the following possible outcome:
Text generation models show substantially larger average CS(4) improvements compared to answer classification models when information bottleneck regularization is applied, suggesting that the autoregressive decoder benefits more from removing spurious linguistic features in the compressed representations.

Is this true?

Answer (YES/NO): NO